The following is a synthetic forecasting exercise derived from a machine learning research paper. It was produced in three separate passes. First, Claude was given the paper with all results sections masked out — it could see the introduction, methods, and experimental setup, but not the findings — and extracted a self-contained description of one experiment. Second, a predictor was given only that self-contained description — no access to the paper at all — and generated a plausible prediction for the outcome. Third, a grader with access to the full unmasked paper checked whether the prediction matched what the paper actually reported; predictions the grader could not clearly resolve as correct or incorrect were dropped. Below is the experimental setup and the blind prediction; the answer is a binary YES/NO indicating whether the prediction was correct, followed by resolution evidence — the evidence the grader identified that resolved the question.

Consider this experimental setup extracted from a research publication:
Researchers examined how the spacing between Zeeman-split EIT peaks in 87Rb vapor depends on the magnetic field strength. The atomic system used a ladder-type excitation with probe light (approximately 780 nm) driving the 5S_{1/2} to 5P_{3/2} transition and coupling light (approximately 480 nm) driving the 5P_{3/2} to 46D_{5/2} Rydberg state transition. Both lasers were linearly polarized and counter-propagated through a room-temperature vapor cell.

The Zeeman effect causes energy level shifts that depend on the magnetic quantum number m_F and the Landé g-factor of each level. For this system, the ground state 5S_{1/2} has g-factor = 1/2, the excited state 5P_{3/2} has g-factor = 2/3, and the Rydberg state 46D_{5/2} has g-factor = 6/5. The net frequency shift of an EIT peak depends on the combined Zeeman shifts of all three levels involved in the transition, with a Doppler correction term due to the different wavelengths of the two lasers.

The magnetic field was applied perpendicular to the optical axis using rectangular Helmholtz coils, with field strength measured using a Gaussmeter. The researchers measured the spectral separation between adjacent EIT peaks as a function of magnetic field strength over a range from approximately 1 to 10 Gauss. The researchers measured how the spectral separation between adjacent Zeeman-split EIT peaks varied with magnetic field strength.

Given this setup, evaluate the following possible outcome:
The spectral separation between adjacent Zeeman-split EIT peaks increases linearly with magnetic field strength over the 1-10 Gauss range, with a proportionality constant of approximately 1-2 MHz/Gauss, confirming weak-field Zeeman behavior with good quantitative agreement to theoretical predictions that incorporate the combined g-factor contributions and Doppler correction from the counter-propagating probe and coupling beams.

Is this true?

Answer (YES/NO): NO